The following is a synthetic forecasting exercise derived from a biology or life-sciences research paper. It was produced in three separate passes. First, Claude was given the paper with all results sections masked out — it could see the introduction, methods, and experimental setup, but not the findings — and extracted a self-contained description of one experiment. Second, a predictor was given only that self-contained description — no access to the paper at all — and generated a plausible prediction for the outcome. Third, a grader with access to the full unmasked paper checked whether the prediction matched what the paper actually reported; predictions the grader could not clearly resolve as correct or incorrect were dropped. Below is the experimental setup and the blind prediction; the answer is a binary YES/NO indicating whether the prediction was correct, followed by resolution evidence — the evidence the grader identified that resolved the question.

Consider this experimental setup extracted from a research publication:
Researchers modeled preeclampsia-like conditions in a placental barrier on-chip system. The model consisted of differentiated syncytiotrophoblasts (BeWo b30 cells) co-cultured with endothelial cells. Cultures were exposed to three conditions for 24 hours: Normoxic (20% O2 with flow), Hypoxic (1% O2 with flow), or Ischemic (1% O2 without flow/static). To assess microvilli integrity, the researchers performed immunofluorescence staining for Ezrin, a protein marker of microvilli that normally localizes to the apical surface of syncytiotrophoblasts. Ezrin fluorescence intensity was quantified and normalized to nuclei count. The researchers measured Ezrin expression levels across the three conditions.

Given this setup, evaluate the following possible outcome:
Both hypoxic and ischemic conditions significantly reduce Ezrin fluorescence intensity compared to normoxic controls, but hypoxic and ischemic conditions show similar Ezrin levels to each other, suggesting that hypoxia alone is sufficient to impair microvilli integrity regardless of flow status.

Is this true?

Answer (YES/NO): NO